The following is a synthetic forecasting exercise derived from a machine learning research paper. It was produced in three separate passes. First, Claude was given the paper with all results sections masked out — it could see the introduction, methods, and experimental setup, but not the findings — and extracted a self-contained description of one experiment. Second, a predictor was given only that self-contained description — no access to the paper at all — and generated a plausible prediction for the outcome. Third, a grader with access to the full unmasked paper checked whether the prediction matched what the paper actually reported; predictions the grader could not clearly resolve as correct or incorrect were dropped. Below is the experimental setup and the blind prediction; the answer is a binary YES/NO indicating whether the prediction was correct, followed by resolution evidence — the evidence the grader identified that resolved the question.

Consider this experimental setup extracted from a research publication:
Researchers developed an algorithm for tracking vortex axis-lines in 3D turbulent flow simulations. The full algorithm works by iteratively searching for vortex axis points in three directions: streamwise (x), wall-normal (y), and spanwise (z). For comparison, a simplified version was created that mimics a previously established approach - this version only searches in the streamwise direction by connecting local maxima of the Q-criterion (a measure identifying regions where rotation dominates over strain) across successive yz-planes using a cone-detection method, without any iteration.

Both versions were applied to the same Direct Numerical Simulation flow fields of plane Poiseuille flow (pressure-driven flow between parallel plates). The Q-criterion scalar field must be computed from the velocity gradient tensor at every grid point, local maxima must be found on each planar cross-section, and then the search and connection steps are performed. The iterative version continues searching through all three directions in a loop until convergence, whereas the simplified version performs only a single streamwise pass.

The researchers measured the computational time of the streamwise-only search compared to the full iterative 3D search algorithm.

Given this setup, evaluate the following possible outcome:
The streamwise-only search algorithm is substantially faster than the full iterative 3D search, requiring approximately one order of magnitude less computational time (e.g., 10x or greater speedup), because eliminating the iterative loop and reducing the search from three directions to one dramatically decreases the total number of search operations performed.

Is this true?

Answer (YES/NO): NO